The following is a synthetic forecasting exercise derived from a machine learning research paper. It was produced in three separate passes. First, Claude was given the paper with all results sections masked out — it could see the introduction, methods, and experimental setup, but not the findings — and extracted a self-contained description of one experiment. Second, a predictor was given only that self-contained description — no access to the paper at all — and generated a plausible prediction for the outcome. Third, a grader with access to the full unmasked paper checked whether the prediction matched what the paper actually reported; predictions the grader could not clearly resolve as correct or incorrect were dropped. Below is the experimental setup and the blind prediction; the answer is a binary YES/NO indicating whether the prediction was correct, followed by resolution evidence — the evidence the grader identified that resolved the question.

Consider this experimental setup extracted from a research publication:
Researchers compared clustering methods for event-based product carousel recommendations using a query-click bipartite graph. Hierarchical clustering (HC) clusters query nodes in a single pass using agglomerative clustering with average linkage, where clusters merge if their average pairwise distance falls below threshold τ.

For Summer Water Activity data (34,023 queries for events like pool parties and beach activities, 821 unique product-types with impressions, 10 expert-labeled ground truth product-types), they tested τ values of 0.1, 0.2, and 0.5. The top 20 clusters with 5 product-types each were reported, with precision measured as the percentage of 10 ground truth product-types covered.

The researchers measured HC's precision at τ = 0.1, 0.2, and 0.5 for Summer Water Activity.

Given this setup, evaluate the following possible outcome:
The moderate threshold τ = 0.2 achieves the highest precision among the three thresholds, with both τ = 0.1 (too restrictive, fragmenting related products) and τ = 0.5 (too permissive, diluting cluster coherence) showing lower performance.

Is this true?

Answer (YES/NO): NO